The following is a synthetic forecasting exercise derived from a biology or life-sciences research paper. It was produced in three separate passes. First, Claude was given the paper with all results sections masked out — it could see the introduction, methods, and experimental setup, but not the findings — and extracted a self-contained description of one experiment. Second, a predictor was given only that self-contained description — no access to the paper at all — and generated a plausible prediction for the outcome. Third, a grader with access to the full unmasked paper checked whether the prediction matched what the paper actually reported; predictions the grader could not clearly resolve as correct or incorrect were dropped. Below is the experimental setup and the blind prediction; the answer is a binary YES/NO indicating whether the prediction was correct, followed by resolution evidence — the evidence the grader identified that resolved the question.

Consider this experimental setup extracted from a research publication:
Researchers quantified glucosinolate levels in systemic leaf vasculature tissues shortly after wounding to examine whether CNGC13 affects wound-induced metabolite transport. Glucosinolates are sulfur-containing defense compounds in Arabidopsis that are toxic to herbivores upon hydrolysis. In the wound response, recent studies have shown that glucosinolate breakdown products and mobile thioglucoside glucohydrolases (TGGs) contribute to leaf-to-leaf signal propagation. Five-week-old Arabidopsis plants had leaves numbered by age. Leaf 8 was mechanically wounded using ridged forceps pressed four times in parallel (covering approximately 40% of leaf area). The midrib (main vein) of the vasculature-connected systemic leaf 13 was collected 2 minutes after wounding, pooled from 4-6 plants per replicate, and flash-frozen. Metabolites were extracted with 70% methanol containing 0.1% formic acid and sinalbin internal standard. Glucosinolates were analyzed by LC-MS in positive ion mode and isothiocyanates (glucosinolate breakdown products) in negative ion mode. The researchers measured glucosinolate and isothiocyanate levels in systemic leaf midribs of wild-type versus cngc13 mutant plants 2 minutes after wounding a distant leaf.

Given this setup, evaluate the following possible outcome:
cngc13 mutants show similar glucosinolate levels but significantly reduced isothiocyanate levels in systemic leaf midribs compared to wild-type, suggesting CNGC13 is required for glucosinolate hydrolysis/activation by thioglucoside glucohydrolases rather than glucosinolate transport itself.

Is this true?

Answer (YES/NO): YES